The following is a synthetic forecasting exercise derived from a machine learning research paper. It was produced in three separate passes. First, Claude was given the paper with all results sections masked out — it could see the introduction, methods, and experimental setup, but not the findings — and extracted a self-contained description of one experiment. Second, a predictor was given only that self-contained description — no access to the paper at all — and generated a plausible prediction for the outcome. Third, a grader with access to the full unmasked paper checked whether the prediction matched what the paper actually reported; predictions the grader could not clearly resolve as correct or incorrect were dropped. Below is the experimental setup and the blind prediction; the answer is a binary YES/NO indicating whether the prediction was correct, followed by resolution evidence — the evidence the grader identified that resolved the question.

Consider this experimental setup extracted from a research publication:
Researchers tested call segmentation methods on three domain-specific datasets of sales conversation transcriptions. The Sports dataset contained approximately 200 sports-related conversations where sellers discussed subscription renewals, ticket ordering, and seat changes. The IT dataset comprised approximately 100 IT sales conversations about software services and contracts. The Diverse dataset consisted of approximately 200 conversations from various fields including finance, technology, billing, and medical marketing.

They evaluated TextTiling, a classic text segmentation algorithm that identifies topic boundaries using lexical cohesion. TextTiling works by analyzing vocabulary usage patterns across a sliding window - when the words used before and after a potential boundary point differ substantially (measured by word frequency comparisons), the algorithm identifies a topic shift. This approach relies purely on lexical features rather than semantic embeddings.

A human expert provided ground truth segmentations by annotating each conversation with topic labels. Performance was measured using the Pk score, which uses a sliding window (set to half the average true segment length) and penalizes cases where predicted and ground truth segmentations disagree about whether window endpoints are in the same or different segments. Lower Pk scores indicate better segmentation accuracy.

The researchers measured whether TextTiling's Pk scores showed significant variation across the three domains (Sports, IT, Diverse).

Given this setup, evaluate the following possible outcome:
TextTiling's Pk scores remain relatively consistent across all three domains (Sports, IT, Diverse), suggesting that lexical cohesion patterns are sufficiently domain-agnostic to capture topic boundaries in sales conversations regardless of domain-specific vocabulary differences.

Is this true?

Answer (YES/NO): YES